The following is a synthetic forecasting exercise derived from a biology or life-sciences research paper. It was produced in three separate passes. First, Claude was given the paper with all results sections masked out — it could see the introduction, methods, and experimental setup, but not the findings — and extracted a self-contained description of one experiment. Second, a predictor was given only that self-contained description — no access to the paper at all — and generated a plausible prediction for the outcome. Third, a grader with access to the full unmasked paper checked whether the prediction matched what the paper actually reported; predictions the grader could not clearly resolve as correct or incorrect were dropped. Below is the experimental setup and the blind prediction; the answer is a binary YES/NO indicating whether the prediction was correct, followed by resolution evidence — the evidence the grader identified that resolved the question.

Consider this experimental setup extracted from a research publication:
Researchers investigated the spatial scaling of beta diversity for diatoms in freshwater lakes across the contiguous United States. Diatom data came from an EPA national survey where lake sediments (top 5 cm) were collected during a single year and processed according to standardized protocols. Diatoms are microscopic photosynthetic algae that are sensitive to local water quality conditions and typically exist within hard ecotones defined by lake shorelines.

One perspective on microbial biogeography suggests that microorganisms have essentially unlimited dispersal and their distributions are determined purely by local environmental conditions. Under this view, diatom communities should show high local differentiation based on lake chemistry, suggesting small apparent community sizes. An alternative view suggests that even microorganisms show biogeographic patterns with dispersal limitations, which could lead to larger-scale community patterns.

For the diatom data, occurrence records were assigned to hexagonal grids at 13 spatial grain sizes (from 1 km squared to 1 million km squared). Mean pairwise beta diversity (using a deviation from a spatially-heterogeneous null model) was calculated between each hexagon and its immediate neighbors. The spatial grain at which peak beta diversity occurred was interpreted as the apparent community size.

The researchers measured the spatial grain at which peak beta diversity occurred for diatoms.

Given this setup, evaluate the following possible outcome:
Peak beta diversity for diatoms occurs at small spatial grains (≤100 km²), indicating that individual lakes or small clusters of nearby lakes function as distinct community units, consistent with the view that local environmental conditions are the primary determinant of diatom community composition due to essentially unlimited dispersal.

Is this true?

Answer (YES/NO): NO